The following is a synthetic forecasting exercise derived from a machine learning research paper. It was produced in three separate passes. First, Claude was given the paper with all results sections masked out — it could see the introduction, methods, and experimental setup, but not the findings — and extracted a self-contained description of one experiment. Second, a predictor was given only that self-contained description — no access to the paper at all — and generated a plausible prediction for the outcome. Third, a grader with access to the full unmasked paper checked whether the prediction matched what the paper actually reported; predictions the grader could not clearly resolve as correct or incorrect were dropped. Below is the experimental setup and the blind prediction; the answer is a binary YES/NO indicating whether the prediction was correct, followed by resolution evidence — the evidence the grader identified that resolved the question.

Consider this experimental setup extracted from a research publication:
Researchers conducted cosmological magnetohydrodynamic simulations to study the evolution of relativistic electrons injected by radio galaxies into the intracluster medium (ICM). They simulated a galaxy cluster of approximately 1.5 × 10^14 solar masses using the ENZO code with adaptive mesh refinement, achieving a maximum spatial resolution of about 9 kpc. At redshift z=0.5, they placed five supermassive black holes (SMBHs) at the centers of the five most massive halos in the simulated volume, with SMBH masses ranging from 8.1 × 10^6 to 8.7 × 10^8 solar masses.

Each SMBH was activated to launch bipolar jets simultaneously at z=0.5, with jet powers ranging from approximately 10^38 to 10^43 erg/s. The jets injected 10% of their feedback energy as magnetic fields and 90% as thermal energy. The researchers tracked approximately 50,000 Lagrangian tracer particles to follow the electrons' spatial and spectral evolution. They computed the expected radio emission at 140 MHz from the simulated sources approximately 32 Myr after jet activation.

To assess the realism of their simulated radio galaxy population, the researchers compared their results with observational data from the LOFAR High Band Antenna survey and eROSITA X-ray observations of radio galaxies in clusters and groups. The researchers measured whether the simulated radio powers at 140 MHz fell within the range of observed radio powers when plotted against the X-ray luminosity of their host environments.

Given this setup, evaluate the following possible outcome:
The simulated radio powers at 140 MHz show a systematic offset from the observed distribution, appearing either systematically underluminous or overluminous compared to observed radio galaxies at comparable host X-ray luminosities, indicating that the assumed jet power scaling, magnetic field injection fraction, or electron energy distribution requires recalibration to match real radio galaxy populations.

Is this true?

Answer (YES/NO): NO